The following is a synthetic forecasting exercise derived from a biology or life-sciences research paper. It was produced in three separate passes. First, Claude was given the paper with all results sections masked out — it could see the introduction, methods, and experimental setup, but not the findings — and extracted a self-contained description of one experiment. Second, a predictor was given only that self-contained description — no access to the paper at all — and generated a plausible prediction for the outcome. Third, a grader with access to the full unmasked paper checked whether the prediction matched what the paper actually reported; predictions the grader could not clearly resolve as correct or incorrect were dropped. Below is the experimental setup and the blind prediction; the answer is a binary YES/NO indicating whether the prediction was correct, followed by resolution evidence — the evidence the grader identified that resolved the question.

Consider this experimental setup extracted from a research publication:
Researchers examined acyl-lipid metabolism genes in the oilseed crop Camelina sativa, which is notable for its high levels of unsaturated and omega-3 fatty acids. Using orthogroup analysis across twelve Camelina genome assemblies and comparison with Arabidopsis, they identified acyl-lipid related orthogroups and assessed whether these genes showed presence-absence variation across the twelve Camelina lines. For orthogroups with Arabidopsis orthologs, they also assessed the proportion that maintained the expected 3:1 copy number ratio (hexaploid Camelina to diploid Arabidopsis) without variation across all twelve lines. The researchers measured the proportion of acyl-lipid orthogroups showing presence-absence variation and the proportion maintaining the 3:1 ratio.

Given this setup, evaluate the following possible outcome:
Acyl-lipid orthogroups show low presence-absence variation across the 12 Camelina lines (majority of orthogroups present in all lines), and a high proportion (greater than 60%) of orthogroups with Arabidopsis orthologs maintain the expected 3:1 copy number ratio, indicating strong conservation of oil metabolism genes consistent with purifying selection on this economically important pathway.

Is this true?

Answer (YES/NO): YES